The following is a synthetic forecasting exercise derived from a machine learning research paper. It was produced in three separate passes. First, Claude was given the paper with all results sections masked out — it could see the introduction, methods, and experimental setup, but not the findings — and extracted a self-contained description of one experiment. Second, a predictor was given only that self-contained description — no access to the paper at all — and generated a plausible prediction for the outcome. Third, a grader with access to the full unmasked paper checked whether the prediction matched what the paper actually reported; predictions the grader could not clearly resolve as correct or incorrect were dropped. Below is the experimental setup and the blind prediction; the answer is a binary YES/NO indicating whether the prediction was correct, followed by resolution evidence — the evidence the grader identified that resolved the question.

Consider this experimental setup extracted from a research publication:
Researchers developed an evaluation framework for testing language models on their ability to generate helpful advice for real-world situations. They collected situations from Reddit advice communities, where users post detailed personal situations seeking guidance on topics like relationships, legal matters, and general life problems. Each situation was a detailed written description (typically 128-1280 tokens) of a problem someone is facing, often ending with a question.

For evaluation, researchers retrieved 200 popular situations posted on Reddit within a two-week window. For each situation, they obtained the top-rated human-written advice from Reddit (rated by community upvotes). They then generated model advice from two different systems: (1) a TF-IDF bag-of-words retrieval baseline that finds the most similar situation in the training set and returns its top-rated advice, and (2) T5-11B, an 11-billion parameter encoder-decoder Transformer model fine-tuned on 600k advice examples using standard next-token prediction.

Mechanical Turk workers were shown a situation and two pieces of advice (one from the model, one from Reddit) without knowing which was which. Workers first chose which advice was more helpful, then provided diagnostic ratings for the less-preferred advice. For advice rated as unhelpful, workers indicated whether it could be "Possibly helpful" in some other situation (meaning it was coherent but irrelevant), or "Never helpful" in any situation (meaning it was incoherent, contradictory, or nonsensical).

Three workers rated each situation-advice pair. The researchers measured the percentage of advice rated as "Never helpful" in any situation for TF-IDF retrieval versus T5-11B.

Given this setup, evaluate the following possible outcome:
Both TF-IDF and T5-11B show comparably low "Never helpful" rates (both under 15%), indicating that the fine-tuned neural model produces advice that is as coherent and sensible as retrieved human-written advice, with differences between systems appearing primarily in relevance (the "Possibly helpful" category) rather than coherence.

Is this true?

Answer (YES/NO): NO